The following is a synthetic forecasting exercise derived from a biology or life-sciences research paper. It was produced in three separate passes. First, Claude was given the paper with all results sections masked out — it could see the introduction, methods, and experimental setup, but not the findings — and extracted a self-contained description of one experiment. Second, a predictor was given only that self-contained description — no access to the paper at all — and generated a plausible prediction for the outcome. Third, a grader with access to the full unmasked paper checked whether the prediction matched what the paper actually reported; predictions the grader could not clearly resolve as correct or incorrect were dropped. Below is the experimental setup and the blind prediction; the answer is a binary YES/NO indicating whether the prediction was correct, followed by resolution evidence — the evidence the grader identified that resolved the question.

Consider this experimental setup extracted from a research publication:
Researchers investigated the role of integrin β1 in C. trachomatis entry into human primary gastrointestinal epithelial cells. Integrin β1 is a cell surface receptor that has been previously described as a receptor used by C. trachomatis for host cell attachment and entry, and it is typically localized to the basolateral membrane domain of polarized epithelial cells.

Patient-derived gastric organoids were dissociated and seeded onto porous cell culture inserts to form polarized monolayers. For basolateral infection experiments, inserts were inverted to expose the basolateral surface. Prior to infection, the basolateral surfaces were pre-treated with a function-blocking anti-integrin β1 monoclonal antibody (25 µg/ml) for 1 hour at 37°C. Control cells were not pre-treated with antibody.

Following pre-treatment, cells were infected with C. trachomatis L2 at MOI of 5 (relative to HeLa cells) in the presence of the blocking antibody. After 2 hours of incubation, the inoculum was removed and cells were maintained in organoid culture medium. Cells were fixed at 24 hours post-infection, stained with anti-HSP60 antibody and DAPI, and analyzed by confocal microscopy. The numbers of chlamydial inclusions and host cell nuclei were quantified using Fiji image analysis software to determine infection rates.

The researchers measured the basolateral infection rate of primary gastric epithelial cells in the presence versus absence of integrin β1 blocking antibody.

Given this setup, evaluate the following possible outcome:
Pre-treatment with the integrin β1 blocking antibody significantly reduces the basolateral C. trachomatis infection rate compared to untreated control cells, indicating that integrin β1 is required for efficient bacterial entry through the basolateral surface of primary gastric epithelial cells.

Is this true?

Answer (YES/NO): YES